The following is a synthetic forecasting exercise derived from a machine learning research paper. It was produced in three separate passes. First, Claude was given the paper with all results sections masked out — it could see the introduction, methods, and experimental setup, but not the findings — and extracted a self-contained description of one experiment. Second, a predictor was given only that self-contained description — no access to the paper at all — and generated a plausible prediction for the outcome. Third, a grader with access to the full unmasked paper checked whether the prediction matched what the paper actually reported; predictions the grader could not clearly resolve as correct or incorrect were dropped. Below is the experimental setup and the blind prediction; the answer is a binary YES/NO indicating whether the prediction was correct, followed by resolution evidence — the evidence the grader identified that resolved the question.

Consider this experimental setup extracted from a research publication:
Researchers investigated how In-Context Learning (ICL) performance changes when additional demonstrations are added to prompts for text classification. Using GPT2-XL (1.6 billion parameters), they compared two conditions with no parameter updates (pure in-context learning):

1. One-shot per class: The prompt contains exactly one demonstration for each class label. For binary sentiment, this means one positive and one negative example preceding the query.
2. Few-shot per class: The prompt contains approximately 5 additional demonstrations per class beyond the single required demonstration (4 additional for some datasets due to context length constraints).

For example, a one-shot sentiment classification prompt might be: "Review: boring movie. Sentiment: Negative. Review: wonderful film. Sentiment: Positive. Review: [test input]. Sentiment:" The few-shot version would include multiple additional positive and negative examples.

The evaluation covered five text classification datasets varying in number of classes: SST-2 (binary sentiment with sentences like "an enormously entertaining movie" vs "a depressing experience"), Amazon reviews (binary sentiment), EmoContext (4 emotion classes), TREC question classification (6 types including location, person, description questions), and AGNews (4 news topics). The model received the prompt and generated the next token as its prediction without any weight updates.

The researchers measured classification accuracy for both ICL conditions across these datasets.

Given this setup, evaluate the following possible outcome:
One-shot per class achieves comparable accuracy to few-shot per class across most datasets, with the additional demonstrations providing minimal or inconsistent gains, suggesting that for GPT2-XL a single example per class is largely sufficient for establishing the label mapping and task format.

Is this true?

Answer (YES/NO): NO